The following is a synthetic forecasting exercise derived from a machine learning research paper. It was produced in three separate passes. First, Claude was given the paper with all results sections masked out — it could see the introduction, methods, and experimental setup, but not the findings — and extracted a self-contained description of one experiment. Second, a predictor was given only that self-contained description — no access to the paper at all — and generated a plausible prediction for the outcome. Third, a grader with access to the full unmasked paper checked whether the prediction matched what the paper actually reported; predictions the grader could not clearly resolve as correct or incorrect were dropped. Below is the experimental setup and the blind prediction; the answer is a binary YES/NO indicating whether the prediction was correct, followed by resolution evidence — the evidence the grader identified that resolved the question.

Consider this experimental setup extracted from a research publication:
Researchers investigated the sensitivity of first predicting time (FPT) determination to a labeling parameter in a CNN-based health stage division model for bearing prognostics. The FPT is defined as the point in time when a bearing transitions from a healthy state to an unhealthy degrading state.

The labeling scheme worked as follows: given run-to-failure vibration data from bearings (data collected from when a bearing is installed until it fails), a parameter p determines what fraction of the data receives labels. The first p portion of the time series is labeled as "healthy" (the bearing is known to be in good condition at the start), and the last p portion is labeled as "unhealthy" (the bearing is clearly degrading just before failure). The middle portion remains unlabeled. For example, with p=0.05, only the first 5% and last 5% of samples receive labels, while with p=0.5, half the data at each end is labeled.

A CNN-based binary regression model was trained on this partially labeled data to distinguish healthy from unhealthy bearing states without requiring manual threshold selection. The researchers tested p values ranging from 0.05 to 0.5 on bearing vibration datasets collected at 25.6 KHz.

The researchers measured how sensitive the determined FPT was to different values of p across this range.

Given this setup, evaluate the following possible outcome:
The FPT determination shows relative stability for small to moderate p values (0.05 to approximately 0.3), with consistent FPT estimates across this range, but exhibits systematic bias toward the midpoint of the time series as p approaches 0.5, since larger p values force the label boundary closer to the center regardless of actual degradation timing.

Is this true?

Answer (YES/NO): NO